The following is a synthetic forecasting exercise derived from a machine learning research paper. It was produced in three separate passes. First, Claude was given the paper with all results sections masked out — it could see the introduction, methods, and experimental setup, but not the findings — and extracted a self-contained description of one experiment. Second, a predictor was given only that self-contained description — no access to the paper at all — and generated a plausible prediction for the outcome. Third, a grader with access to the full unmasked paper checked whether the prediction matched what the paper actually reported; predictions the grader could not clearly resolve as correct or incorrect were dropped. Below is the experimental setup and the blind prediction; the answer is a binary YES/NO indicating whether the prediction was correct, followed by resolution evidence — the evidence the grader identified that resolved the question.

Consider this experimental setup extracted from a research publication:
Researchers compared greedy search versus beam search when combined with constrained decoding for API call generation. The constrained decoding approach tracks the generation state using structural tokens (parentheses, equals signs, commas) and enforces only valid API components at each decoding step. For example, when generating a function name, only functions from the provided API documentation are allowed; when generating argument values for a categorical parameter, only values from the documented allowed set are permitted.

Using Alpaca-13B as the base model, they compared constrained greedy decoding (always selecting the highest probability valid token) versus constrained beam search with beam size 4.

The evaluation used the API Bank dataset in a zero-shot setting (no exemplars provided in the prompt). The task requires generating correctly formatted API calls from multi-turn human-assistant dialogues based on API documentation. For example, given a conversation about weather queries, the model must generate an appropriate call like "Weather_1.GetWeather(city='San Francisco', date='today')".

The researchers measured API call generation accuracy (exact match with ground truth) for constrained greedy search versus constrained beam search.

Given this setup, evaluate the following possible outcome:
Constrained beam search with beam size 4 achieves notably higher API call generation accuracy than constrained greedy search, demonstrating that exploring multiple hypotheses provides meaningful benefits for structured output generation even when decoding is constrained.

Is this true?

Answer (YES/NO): YES